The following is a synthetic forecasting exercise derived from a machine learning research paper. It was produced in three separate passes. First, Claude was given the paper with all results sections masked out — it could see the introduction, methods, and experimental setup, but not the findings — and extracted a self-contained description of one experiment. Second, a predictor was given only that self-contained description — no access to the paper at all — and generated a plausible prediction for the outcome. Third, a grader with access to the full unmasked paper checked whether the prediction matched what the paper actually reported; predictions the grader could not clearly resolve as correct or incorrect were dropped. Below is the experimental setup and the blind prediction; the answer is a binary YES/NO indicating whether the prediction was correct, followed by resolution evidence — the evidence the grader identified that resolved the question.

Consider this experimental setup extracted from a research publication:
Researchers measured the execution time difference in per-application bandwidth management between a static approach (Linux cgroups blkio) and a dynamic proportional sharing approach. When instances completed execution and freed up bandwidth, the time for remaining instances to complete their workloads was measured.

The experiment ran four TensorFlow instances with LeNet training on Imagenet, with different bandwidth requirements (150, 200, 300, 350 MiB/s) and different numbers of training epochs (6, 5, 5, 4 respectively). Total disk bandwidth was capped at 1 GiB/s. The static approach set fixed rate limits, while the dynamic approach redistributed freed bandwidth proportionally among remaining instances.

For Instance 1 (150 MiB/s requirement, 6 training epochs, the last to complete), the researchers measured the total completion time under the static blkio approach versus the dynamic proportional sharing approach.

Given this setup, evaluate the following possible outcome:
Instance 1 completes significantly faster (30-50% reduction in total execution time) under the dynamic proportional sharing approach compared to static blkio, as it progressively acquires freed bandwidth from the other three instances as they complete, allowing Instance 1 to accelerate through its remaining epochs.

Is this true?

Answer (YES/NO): YES